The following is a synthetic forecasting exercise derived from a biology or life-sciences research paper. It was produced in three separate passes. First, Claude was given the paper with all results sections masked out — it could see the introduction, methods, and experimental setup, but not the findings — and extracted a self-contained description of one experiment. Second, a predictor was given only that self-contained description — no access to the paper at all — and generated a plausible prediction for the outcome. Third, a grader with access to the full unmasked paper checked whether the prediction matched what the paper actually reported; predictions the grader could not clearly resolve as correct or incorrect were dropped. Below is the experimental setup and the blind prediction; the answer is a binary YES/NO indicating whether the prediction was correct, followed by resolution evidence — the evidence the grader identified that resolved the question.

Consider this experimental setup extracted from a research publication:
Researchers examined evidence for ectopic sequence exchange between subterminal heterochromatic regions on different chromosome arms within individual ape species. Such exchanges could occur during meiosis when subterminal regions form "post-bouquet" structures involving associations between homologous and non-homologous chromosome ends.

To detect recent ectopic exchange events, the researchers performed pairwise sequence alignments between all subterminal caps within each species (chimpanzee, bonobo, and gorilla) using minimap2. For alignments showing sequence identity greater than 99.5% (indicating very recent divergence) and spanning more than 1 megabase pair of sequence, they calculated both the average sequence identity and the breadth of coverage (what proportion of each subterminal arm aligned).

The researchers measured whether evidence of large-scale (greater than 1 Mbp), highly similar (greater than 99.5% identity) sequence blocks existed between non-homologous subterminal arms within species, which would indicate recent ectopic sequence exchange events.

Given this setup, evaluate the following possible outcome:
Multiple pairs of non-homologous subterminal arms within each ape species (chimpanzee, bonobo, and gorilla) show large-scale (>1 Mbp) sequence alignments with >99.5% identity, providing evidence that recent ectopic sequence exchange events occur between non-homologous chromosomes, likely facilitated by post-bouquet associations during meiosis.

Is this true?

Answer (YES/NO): NO